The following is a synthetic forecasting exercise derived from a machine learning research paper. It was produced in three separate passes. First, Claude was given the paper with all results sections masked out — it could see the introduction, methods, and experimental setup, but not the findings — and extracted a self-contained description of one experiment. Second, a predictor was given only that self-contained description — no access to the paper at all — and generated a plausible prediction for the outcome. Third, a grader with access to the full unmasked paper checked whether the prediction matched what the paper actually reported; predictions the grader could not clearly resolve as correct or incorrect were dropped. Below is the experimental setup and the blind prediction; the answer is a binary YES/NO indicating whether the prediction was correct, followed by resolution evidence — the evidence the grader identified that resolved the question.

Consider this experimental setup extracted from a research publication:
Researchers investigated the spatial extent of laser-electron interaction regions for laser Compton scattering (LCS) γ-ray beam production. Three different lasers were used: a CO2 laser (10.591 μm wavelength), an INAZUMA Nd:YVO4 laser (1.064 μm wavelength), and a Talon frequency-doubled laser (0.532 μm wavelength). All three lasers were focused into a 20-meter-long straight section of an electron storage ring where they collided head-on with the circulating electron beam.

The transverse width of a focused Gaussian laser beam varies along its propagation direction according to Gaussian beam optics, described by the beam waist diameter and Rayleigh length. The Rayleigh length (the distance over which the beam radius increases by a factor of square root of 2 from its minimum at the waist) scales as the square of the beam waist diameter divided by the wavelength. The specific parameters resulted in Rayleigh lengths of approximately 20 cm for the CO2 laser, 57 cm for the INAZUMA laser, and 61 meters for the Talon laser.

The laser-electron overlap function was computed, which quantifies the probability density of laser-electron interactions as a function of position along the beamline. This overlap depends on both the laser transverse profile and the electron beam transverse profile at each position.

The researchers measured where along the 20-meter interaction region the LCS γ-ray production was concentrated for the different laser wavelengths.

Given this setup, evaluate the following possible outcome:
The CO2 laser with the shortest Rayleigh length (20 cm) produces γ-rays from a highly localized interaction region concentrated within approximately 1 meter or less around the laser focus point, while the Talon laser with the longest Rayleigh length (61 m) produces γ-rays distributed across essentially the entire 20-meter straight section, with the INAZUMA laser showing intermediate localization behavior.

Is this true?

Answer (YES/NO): NO